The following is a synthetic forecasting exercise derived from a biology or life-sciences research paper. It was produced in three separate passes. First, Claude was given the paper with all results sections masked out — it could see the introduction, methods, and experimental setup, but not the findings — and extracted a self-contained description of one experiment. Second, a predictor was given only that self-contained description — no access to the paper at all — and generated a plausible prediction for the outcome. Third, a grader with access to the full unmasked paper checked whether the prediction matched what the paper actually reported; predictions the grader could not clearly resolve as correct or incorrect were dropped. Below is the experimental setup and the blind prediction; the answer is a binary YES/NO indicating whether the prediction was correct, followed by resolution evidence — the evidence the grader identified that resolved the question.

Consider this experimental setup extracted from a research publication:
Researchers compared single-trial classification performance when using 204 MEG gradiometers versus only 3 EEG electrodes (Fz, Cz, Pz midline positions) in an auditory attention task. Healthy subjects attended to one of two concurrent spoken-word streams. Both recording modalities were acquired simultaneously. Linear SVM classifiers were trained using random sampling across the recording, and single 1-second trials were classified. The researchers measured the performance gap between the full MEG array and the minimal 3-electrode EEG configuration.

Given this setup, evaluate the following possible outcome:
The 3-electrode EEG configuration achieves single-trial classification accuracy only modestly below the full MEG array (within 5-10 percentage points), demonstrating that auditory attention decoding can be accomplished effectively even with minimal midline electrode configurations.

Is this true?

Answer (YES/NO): NO